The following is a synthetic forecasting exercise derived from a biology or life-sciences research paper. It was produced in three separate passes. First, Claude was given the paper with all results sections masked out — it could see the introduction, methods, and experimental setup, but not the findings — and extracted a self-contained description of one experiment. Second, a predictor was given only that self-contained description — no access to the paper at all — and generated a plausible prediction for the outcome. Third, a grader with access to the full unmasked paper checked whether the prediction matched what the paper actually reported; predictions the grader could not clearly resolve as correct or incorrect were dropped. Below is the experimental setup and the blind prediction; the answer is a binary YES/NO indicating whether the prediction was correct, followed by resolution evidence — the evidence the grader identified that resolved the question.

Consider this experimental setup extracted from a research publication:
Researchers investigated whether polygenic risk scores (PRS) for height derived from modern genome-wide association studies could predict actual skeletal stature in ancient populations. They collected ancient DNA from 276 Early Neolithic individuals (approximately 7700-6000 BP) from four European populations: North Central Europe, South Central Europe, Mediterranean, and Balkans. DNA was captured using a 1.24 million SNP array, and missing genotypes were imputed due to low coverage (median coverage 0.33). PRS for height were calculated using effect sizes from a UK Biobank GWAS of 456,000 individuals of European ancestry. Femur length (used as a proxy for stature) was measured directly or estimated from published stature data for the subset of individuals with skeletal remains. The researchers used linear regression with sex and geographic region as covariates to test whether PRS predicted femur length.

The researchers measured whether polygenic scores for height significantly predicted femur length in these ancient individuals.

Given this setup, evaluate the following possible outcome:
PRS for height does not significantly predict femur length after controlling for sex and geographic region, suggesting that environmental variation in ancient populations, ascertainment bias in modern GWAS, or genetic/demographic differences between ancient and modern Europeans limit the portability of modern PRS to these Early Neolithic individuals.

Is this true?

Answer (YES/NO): NO